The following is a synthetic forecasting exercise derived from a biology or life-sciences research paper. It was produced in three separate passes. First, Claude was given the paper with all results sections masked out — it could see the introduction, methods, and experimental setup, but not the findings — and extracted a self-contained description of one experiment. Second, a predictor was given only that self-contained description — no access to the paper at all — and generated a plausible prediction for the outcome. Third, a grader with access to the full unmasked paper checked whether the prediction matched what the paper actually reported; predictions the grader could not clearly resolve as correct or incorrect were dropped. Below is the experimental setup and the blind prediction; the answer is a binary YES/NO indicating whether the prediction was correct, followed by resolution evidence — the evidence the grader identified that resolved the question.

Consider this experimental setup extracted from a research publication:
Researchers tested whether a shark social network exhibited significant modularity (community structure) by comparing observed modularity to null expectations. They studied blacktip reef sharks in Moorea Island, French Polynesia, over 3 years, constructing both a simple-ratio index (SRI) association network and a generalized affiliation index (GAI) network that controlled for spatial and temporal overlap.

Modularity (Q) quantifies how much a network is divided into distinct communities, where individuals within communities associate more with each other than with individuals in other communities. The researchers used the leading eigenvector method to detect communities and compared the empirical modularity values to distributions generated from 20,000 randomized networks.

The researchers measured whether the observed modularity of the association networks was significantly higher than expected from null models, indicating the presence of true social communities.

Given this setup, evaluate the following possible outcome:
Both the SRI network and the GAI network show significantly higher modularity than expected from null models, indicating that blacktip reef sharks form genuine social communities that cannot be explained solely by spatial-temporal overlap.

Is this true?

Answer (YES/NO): YES